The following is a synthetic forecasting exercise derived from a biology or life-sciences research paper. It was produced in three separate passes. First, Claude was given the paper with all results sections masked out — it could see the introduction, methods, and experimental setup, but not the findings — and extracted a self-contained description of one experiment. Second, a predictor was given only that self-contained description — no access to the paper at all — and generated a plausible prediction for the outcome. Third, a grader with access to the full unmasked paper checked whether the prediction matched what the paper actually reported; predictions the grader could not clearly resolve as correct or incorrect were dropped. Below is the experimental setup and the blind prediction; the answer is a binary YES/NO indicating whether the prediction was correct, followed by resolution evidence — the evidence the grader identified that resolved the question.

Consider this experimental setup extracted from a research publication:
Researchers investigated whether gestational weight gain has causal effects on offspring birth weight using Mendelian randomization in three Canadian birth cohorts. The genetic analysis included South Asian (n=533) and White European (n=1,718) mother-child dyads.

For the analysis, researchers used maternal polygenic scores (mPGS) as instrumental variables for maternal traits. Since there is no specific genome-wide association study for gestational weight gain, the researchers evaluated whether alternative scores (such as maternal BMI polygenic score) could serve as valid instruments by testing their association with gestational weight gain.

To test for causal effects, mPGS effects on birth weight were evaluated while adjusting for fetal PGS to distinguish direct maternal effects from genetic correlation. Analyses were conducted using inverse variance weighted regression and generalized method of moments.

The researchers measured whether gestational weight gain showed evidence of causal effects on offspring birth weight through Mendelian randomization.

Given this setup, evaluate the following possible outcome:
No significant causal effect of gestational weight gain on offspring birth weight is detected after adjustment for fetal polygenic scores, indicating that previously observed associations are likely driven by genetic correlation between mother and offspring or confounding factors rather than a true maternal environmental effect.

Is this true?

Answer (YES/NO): YES